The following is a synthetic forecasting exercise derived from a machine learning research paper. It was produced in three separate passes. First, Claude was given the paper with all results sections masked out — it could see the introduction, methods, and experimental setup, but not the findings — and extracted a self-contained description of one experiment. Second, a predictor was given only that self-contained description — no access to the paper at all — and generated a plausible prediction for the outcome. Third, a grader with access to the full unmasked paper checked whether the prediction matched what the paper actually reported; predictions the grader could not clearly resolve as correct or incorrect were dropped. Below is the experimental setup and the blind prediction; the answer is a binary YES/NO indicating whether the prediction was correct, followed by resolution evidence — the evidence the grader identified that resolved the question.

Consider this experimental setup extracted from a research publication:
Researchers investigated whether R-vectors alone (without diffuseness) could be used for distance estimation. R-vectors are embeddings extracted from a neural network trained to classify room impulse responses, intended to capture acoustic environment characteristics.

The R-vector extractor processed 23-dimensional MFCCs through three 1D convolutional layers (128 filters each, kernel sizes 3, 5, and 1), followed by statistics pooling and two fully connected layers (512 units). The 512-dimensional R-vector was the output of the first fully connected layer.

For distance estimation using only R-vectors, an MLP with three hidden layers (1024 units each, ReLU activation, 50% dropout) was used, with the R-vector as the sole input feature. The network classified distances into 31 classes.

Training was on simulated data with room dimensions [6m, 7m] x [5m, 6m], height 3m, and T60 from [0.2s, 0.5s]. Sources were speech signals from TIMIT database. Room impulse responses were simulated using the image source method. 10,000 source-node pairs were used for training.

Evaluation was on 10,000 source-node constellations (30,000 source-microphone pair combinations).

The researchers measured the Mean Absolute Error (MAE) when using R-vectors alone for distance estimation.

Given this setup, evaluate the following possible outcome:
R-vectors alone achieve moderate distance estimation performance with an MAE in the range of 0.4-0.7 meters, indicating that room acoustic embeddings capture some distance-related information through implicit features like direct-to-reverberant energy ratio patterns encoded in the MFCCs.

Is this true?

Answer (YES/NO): NO